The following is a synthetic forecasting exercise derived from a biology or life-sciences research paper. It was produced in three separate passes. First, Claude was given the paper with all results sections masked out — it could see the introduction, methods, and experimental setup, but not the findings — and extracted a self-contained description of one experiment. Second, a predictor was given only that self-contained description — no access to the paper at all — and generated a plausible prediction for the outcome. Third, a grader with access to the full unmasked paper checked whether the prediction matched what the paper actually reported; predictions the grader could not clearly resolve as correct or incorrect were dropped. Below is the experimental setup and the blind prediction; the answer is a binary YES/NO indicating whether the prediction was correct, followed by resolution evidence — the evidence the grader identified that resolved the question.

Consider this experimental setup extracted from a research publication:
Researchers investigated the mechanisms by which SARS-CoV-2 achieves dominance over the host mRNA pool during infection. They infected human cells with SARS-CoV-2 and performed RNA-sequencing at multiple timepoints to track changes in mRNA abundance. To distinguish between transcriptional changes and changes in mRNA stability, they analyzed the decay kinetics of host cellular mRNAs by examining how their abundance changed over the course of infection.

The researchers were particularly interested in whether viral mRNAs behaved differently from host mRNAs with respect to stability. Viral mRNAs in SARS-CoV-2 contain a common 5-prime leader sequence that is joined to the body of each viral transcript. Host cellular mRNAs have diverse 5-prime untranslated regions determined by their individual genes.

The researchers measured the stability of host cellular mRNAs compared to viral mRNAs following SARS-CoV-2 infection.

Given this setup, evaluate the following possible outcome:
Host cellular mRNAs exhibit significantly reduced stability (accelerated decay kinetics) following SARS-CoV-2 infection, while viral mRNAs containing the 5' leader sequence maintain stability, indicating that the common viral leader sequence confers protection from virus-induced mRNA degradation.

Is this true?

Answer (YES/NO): YES